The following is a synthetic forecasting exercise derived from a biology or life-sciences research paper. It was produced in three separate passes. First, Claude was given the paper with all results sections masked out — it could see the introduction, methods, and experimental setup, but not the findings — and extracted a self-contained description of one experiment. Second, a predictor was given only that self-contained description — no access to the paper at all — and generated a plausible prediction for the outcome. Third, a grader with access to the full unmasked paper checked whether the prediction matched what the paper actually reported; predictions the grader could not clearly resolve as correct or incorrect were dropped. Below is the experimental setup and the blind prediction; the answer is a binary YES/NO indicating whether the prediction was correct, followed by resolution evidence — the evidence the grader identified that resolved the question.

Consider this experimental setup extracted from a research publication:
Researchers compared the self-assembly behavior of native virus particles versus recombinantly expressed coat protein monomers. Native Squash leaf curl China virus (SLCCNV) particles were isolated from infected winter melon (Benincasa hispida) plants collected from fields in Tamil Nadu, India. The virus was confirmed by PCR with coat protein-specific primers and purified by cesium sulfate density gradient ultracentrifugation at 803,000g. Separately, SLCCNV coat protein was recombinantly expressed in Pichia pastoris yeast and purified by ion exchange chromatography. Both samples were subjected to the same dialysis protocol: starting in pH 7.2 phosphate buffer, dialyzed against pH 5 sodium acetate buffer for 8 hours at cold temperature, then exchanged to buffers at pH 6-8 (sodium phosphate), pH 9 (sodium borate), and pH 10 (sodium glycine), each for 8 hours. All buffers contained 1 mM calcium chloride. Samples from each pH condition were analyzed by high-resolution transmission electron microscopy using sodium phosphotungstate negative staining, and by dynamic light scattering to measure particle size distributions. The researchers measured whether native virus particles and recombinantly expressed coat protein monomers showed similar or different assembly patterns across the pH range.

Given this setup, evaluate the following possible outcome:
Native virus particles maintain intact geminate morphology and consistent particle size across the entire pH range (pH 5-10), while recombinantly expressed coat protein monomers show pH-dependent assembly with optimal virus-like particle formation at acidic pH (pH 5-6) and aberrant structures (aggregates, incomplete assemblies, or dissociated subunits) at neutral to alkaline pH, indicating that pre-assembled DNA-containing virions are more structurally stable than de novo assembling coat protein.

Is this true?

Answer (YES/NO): NO